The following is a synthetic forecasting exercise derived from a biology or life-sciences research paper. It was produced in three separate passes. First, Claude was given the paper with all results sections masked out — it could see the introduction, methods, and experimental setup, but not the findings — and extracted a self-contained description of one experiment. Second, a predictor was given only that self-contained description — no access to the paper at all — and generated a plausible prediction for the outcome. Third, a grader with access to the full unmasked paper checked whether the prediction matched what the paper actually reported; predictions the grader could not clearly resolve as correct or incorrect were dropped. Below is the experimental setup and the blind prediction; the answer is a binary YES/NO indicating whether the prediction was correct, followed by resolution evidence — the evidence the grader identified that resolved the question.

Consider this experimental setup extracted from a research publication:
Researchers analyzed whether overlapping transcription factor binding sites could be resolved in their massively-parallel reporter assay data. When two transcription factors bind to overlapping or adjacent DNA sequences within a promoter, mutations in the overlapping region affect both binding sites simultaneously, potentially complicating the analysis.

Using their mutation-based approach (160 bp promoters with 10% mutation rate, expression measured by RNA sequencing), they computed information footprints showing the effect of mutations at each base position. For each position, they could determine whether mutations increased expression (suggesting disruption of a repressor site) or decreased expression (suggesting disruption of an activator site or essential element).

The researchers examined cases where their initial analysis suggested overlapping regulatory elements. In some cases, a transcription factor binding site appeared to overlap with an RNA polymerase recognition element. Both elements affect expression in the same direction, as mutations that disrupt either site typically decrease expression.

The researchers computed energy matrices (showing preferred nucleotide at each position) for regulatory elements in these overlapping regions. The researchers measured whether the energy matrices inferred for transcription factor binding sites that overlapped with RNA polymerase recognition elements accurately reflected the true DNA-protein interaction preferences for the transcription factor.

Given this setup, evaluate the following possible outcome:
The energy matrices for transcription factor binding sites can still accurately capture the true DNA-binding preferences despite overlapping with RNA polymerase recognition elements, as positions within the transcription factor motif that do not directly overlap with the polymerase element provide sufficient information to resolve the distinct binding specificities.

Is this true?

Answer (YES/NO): NO